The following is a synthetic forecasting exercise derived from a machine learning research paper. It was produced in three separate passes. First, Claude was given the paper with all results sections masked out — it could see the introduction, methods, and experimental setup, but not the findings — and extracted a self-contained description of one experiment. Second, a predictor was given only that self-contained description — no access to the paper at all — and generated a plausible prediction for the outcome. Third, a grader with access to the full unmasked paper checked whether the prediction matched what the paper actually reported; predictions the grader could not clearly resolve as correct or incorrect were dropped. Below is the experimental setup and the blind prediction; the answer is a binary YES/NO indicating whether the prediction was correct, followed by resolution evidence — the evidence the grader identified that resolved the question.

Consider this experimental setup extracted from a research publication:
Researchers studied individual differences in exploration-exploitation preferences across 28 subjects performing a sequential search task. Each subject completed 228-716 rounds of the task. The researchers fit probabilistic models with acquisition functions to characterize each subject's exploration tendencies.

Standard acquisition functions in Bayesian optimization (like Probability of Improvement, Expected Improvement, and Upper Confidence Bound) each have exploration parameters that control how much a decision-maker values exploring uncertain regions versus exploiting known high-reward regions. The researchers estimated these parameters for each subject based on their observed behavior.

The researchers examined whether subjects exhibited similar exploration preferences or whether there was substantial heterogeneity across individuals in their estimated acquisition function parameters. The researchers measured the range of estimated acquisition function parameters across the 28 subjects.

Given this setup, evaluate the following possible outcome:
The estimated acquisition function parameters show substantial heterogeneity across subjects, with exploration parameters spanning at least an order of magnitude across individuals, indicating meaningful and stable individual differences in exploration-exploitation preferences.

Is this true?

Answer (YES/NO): YES